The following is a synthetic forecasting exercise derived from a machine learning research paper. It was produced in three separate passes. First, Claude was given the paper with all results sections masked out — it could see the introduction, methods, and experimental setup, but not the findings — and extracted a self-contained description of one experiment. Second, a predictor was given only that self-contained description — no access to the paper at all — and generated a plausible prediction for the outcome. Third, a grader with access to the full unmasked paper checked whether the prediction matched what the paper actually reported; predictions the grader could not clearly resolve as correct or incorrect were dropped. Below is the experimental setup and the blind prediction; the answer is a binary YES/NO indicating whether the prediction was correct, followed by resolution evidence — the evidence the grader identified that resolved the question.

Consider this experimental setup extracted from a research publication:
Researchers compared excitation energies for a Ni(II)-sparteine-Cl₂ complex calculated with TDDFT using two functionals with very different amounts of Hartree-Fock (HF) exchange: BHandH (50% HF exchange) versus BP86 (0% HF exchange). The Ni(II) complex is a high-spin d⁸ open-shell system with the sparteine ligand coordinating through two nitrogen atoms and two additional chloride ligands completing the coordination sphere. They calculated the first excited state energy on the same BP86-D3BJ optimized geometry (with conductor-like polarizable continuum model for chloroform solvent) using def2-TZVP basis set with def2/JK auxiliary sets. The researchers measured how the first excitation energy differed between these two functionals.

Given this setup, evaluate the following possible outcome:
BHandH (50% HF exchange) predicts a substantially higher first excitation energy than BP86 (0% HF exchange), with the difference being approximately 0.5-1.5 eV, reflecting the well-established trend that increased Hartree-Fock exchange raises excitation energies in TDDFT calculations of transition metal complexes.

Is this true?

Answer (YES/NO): NO